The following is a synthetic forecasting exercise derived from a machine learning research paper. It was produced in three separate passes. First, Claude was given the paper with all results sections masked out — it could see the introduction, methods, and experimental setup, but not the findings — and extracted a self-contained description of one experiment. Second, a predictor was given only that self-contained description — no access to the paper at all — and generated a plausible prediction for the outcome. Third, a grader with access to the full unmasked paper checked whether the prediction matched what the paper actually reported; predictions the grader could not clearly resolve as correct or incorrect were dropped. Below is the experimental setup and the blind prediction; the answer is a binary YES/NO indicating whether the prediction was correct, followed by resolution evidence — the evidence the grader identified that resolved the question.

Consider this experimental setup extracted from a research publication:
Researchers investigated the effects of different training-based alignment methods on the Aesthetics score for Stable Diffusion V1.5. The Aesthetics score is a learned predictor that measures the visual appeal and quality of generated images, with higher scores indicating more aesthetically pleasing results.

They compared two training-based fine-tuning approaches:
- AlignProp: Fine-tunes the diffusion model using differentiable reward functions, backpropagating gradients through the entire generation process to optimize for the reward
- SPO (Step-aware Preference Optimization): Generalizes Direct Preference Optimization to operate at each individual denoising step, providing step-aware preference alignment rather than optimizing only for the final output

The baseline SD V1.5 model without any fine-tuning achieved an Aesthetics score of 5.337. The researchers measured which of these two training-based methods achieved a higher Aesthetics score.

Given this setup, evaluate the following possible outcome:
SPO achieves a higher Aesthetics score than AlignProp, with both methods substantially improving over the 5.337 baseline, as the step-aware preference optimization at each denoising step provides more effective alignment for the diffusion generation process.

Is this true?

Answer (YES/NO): NO